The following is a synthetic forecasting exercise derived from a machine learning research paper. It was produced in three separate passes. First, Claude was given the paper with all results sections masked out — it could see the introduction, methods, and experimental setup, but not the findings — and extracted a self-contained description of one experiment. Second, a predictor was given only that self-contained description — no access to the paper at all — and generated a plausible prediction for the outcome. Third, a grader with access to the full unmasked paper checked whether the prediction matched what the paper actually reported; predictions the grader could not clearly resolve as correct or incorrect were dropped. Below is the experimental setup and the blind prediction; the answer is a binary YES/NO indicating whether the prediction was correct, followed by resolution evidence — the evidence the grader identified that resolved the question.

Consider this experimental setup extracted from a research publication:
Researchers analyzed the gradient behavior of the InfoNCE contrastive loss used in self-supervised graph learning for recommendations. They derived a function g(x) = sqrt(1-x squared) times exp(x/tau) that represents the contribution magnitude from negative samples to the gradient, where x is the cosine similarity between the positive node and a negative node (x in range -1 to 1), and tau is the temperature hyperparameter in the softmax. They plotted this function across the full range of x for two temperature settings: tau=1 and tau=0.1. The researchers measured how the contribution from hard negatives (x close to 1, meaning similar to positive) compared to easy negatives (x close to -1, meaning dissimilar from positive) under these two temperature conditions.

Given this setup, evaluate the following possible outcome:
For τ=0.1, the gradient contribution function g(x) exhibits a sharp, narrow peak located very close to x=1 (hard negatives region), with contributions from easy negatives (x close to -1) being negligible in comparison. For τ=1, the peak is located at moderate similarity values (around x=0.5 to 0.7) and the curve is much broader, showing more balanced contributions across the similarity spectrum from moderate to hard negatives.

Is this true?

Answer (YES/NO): NO